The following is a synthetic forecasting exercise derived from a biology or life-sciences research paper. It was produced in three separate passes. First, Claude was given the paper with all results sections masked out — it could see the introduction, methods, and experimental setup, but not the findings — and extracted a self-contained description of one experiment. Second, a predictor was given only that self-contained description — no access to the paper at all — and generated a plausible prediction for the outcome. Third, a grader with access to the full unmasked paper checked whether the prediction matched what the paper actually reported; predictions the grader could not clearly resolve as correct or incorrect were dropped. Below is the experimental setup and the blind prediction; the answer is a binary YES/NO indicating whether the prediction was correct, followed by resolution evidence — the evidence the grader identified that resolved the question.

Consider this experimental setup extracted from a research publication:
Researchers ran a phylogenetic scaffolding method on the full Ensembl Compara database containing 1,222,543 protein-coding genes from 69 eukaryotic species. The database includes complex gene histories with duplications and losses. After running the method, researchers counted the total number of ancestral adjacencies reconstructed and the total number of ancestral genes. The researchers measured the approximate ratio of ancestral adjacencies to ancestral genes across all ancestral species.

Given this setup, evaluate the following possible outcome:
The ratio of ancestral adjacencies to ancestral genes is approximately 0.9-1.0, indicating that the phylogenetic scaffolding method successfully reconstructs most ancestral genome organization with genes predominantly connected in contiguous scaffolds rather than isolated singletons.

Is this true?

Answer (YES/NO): NO